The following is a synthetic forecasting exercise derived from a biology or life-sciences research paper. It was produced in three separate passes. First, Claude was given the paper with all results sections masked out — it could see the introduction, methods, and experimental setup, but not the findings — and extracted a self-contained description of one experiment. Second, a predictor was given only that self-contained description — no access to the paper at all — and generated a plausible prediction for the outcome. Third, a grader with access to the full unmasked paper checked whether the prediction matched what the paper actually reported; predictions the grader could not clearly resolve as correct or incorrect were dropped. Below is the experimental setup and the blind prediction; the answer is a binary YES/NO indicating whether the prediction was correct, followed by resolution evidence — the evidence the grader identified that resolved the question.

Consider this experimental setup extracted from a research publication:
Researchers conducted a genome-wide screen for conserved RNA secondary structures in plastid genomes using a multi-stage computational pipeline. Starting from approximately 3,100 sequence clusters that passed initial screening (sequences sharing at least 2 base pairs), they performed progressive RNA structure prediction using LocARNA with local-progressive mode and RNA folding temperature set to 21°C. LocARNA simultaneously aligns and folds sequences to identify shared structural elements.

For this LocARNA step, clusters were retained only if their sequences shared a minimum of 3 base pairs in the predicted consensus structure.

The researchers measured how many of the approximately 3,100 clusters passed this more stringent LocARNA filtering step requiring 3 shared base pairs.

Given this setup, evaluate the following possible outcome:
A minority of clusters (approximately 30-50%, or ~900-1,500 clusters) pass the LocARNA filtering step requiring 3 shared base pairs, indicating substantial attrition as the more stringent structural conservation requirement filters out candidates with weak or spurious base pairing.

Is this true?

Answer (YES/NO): NO